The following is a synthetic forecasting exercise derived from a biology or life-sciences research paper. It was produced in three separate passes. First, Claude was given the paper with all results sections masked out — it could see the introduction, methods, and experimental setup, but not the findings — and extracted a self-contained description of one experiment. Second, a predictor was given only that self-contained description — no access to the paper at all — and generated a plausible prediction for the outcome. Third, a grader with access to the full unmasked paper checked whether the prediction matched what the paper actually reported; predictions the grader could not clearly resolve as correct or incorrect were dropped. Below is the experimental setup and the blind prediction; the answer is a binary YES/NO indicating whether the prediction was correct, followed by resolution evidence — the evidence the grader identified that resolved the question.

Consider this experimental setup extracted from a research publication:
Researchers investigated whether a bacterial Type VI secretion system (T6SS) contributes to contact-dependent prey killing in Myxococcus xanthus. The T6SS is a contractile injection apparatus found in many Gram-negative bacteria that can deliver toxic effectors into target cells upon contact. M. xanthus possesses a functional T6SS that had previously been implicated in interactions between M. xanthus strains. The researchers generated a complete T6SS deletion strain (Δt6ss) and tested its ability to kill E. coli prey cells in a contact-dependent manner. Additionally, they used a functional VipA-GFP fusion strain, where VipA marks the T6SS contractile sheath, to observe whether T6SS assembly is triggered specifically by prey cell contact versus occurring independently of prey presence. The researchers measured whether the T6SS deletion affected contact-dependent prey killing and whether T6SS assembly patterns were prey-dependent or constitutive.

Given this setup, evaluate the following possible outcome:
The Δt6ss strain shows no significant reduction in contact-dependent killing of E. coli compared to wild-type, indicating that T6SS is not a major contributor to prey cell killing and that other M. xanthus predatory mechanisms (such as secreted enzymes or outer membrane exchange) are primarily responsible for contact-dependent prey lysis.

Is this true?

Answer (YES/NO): YES